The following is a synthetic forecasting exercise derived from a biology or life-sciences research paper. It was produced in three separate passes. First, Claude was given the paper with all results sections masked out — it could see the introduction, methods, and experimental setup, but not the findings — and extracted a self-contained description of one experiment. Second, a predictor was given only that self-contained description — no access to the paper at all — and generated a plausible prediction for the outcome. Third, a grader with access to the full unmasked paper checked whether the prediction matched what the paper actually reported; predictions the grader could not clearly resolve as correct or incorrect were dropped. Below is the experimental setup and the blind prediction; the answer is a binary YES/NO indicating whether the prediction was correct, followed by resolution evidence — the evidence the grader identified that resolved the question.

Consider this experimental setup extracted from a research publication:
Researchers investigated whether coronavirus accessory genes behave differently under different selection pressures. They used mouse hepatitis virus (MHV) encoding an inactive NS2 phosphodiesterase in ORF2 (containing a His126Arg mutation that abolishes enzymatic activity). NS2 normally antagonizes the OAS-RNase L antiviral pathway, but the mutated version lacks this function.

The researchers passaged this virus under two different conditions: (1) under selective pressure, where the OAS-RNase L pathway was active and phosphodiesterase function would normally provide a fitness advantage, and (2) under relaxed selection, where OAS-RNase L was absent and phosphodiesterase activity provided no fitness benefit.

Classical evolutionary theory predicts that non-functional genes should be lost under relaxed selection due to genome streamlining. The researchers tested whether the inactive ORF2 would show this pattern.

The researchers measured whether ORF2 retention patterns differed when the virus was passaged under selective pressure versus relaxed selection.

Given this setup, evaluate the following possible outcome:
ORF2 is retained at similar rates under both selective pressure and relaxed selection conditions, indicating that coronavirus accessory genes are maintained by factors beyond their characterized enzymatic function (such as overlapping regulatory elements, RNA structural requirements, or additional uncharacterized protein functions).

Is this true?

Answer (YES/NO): YES